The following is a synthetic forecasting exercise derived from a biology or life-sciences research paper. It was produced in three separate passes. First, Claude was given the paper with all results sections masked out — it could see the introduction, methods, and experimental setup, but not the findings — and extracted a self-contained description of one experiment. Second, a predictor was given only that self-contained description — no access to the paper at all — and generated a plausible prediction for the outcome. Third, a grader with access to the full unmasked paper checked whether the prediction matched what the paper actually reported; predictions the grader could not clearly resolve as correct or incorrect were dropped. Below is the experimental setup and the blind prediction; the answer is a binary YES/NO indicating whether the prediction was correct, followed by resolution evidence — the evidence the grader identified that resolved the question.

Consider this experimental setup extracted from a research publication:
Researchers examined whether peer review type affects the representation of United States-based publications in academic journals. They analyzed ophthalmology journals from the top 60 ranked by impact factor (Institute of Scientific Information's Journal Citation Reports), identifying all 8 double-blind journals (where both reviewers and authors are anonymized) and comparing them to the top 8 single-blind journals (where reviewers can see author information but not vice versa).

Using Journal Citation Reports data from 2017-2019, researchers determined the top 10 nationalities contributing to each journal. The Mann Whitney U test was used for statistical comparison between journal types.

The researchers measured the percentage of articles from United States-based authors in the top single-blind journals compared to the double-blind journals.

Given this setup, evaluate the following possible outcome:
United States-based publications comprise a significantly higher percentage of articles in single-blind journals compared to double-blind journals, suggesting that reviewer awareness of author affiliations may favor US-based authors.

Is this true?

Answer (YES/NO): YES